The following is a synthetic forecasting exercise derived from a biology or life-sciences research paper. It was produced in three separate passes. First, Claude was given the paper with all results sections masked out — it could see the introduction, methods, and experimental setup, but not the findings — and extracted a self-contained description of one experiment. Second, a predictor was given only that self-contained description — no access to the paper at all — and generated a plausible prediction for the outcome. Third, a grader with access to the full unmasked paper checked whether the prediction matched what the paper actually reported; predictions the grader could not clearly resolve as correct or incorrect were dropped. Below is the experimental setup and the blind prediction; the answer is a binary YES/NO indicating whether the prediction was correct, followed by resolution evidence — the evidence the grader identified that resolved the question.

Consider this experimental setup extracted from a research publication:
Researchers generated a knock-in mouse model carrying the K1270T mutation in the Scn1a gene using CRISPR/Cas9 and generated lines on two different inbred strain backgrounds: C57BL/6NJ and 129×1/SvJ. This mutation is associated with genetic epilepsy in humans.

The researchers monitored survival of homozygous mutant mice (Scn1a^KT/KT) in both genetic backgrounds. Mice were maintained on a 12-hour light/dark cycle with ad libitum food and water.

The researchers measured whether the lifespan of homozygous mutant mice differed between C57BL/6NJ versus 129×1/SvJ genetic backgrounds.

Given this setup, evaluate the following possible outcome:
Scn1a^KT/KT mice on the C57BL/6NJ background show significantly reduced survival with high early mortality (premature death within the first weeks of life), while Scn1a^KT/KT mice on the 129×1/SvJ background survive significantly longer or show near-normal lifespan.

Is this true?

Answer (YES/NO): NO